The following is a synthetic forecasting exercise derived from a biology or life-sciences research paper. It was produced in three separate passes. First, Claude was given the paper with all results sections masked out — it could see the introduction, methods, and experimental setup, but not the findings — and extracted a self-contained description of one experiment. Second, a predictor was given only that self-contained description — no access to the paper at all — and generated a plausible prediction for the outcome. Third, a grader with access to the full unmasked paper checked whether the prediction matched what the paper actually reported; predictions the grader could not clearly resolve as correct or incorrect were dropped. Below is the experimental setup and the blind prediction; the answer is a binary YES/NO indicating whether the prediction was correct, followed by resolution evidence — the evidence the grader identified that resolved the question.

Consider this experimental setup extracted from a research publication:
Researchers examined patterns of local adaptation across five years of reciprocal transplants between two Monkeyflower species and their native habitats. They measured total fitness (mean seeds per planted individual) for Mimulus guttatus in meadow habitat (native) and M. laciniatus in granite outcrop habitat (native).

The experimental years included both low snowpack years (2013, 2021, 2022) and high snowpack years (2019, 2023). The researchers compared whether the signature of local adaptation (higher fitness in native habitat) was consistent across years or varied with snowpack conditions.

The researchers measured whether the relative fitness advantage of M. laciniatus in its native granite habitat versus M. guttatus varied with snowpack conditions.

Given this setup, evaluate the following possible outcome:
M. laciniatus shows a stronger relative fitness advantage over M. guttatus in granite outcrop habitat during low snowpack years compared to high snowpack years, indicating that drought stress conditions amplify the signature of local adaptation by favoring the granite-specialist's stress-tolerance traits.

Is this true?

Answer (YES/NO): YES